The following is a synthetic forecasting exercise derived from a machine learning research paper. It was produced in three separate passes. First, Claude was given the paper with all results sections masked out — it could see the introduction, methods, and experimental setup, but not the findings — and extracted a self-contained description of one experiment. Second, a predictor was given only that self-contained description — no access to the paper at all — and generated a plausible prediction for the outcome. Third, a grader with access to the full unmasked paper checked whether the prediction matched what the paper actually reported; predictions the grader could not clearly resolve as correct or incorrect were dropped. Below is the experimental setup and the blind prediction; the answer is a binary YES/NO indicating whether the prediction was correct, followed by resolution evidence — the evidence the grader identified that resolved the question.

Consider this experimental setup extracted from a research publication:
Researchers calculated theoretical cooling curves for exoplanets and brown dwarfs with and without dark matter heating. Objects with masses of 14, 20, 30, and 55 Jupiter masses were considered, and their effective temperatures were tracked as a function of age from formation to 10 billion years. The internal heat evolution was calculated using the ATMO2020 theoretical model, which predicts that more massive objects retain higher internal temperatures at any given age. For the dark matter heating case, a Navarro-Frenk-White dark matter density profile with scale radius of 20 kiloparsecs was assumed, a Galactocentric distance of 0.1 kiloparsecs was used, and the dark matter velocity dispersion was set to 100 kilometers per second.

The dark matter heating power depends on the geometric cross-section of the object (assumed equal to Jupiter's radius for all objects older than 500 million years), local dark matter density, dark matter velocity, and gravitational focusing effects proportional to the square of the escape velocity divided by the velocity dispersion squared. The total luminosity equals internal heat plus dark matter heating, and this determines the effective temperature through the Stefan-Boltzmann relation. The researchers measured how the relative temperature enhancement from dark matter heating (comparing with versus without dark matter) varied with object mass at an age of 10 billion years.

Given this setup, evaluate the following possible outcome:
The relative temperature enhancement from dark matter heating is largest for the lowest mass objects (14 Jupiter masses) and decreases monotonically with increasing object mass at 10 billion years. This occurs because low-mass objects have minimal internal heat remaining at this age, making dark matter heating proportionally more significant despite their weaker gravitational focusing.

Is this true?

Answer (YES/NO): YES